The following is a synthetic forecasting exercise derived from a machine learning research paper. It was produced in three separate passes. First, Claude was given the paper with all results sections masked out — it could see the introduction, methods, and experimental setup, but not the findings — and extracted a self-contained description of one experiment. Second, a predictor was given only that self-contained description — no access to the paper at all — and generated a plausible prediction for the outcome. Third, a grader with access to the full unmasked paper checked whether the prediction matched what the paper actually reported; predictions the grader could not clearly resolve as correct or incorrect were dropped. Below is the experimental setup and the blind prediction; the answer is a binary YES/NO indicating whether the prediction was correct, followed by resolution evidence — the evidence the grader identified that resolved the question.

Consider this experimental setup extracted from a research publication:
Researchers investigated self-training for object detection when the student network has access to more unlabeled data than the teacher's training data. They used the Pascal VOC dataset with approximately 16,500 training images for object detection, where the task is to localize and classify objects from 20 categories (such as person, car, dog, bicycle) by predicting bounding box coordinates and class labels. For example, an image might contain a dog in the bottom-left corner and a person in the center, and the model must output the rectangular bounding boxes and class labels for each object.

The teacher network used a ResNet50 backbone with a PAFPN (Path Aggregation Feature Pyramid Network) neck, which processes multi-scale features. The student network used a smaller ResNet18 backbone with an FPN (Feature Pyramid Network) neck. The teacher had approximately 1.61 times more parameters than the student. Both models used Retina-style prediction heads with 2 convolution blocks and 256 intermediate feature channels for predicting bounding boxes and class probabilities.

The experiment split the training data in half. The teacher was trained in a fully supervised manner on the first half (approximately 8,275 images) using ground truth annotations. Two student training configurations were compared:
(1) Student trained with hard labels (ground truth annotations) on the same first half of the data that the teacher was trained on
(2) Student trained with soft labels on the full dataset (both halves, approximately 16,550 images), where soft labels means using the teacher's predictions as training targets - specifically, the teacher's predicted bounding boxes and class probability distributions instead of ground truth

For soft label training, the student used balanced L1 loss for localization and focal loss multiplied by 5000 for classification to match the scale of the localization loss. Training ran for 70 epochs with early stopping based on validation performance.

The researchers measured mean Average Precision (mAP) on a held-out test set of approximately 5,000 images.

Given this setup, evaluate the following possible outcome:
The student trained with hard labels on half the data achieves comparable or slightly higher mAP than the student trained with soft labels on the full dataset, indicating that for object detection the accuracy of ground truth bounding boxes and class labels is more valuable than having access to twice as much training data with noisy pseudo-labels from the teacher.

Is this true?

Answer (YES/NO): NO